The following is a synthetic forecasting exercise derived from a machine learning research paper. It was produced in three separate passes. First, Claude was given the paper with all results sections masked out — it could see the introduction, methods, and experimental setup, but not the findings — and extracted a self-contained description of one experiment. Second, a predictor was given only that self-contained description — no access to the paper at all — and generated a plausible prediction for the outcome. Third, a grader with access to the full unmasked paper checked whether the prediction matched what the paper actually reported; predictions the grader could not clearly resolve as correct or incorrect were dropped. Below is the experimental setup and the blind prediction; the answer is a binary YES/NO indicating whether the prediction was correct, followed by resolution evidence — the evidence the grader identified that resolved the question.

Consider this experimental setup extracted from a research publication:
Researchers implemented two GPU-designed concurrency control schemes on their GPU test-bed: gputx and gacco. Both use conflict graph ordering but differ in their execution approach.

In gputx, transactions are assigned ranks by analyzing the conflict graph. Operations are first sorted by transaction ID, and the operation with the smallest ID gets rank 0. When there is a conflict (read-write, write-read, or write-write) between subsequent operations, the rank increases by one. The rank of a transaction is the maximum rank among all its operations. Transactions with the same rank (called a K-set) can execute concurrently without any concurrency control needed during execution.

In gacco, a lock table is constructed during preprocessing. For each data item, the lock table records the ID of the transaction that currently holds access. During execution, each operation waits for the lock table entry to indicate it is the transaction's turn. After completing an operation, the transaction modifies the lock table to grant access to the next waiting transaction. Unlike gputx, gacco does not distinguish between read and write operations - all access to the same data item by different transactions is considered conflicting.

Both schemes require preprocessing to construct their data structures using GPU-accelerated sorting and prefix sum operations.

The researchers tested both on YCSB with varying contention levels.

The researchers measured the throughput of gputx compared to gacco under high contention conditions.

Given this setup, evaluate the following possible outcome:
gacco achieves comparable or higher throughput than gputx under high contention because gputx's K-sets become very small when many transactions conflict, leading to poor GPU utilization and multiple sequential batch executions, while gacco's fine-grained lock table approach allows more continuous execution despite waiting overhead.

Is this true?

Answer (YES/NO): YES